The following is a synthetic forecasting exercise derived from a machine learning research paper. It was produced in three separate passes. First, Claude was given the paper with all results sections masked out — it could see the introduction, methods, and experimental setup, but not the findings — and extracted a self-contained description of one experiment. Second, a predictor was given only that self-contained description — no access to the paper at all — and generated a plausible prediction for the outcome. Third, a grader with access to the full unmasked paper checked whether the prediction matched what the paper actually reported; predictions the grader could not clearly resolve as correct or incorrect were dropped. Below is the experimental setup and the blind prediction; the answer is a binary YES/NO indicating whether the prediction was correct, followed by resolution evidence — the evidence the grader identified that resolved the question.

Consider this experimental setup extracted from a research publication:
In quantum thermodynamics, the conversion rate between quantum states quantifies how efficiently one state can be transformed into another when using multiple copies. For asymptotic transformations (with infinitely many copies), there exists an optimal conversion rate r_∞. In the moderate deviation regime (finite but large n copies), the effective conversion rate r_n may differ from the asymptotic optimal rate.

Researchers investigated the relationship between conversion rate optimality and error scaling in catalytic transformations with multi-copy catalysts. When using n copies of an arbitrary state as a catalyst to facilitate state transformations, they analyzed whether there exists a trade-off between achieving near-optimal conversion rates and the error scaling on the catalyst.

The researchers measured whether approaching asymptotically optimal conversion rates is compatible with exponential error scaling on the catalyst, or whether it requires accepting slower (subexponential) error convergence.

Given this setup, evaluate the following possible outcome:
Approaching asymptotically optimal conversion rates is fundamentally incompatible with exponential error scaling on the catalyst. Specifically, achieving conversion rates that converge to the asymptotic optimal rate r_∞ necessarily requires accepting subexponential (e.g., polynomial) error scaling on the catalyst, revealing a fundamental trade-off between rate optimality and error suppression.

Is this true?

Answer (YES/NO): YES